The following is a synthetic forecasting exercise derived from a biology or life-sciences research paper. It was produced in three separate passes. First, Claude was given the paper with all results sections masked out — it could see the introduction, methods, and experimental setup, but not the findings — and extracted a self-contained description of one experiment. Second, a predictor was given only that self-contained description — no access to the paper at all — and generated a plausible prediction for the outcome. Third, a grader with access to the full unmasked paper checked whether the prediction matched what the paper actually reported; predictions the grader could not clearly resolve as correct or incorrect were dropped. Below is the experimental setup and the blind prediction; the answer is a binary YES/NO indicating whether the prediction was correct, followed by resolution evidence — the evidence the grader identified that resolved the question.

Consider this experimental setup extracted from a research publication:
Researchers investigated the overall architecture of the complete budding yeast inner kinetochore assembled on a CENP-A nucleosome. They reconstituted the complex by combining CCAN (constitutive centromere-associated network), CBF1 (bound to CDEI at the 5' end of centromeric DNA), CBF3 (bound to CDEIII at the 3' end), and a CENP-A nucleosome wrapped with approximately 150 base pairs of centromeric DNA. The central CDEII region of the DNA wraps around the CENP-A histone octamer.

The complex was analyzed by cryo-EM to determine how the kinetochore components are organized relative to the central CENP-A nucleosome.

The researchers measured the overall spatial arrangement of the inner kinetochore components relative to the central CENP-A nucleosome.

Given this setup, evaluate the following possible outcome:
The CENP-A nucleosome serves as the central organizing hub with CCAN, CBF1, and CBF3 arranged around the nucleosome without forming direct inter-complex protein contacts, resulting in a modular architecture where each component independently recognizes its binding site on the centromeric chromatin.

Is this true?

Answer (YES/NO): NO